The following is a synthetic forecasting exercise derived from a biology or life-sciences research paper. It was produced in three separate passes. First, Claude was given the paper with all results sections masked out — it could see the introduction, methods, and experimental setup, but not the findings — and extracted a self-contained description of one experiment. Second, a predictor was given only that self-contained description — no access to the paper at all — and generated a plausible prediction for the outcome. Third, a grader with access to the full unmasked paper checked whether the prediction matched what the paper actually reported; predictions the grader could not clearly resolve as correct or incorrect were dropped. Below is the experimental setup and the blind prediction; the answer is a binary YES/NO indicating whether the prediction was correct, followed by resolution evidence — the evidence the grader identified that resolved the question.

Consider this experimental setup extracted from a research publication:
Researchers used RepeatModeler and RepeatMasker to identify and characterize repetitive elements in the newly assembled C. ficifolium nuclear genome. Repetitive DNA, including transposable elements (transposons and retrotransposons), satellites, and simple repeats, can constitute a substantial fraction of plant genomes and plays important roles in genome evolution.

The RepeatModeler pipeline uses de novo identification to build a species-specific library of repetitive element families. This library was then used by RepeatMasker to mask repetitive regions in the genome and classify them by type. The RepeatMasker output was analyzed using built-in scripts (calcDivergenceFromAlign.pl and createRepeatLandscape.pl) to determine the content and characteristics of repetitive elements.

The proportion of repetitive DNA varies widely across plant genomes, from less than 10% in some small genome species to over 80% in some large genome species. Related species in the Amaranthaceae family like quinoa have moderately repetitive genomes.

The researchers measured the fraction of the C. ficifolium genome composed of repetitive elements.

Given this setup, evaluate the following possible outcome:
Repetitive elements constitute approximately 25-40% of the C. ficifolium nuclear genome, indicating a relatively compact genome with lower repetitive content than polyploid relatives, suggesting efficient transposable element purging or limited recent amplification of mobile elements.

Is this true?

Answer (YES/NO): NO